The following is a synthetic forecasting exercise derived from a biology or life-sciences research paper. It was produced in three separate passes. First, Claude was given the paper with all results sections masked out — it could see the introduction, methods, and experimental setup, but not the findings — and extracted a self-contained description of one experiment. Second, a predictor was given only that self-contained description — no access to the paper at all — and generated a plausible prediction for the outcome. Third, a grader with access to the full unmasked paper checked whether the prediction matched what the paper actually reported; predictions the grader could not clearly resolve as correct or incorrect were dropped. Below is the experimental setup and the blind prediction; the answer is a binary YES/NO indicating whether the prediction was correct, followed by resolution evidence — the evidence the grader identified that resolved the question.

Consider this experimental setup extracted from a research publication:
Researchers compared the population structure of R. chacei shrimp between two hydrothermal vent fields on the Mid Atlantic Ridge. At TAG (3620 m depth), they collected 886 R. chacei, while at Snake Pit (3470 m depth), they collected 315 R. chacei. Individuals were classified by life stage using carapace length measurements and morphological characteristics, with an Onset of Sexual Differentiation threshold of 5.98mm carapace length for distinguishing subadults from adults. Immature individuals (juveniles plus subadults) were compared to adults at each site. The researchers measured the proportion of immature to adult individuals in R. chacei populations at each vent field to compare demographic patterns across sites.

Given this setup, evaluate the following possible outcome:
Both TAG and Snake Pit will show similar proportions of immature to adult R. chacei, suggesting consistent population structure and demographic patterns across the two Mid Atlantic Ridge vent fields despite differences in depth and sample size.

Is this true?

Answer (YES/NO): NO